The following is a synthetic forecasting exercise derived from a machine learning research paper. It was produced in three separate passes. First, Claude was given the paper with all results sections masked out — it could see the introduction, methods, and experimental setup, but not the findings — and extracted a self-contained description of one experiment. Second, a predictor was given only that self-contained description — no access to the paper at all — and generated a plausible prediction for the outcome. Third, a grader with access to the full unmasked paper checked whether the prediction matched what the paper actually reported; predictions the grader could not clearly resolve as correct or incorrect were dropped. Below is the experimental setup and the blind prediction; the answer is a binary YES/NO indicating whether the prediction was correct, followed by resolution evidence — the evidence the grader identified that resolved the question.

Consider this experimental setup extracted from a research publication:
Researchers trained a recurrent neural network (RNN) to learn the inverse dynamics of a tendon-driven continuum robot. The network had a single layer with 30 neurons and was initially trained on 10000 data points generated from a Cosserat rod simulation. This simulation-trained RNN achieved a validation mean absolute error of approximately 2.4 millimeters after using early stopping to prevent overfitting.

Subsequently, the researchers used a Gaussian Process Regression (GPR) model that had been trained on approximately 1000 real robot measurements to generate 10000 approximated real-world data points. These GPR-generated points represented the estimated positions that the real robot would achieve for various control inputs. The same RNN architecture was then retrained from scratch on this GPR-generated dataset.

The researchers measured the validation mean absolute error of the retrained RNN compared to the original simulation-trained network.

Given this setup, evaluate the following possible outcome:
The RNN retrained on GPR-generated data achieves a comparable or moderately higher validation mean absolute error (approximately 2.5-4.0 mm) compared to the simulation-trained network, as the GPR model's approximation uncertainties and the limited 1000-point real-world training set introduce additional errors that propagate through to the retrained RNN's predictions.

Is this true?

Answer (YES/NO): NO